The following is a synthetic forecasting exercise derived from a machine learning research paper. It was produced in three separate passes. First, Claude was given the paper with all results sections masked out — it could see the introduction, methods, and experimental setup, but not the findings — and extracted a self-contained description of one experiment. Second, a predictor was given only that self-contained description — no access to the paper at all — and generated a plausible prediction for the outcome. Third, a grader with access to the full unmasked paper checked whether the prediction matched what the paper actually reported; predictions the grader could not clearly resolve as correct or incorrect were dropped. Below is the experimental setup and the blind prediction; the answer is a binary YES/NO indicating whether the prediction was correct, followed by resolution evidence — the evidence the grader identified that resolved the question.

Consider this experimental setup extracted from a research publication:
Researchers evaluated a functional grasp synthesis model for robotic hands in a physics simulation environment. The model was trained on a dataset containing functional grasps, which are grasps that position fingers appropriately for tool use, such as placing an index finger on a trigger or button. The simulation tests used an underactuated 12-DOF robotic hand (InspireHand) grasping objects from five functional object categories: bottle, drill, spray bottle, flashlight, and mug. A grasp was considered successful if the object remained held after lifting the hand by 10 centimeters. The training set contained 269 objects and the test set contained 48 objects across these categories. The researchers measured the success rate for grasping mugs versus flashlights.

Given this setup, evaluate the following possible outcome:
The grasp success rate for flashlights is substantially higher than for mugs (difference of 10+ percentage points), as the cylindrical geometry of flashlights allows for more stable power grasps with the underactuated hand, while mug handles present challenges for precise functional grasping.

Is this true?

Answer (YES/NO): YES